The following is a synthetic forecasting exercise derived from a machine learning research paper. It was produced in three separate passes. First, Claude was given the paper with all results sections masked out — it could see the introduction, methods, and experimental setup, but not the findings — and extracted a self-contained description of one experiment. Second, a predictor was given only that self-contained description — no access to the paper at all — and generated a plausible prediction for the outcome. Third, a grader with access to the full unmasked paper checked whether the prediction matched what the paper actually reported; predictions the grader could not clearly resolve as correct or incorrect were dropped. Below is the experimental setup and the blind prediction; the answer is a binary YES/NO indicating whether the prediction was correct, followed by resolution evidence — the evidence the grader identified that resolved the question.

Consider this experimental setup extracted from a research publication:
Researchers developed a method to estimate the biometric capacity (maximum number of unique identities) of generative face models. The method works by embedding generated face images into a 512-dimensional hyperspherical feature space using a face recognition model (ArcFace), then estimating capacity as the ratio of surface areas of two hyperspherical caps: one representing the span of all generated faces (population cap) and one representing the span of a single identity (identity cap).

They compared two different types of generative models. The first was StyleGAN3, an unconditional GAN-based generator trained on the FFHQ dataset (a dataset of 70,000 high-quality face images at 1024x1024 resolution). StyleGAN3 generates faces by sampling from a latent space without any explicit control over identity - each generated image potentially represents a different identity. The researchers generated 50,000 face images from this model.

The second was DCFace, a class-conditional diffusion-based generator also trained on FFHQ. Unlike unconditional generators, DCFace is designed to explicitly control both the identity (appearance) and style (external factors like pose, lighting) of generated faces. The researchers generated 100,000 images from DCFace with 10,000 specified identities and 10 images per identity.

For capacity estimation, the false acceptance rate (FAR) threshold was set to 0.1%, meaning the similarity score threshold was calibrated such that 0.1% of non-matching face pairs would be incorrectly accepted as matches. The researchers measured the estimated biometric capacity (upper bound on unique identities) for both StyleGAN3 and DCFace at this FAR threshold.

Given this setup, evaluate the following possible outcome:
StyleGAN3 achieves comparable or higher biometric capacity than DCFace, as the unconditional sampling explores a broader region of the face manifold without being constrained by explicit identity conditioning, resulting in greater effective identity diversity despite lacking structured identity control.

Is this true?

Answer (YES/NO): YES